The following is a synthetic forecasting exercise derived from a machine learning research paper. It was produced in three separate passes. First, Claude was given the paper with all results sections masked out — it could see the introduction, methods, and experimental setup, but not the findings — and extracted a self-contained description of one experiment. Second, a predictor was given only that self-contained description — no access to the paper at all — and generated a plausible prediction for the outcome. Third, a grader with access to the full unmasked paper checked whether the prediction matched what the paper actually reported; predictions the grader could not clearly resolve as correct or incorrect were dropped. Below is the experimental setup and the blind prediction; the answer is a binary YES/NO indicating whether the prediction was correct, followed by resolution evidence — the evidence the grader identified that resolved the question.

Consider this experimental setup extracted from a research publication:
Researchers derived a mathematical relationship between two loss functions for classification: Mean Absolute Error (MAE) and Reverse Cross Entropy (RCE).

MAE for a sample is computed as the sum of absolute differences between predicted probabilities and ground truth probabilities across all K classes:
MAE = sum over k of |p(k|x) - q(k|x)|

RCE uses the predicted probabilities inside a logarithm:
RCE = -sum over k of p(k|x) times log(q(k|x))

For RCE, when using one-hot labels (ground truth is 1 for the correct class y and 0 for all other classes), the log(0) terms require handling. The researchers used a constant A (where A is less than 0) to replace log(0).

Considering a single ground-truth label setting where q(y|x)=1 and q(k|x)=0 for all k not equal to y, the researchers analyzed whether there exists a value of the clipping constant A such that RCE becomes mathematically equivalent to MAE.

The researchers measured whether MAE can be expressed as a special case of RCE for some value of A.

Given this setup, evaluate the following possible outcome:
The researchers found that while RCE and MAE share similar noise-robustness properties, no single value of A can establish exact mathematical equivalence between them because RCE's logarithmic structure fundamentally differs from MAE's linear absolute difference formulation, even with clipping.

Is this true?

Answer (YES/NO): NO